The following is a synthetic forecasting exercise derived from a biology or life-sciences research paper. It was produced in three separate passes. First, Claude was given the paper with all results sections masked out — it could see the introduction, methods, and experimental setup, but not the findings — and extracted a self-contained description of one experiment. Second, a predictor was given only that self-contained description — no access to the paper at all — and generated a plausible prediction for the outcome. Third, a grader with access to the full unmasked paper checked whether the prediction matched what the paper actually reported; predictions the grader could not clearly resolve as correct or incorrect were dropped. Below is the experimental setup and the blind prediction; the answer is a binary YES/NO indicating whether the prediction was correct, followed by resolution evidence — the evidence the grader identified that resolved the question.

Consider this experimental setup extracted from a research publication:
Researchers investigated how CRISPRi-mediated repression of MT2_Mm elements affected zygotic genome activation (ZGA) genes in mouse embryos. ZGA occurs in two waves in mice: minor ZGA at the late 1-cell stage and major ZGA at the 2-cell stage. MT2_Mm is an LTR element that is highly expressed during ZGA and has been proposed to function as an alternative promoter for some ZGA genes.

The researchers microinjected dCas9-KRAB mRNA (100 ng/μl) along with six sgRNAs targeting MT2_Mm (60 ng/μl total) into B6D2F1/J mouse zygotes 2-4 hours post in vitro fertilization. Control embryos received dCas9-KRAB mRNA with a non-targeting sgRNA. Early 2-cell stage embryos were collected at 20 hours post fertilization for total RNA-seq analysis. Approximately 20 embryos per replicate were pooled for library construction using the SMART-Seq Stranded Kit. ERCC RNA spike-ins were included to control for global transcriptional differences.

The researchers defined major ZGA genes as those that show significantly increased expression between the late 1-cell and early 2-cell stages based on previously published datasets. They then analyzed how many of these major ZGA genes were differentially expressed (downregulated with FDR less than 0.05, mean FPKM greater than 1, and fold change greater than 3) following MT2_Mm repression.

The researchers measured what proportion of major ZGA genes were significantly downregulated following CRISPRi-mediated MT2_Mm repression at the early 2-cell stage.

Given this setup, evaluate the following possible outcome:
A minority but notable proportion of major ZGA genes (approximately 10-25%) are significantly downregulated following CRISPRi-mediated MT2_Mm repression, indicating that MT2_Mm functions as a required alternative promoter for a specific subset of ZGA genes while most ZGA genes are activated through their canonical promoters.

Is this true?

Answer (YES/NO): YES